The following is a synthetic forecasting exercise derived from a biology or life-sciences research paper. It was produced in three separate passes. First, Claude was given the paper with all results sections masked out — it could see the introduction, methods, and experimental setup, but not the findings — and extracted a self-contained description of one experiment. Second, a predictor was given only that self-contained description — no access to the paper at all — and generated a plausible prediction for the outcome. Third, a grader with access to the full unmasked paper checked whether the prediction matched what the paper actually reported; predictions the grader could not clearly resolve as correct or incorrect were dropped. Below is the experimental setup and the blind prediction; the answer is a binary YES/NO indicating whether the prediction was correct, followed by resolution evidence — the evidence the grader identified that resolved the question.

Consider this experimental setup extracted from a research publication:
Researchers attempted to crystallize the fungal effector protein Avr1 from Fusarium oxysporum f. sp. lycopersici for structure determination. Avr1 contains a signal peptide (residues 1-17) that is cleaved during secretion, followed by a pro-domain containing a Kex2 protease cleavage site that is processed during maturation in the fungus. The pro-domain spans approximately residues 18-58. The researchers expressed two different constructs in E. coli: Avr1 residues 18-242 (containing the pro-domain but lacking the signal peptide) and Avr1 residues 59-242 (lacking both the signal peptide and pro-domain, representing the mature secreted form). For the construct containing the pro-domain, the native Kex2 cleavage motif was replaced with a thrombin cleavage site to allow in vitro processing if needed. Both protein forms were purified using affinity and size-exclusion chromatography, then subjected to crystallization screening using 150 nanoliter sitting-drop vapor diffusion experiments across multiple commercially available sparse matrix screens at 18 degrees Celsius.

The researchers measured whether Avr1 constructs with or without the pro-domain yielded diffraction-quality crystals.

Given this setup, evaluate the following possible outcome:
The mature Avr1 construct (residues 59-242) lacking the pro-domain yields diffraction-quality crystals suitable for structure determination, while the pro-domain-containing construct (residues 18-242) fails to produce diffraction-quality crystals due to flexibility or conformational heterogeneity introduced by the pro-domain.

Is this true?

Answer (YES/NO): YES